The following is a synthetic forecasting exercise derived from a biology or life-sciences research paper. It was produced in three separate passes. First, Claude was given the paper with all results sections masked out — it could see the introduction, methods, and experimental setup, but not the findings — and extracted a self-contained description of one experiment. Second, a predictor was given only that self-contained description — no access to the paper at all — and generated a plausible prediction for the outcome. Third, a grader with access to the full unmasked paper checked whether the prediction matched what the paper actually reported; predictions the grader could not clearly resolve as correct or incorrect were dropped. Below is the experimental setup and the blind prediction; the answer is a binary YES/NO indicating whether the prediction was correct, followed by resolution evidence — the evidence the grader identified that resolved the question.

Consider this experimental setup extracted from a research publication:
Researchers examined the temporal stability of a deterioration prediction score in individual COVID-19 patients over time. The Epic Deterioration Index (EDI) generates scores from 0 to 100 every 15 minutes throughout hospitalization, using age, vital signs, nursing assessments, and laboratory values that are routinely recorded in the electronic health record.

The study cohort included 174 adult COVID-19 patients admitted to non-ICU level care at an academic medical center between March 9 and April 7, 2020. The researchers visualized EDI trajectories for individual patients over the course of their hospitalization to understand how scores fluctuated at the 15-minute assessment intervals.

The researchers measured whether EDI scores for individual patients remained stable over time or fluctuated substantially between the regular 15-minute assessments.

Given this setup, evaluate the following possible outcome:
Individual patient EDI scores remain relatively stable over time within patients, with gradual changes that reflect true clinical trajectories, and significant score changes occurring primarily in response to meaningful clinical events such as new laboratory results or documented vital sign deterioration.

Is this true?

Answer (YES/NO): NO